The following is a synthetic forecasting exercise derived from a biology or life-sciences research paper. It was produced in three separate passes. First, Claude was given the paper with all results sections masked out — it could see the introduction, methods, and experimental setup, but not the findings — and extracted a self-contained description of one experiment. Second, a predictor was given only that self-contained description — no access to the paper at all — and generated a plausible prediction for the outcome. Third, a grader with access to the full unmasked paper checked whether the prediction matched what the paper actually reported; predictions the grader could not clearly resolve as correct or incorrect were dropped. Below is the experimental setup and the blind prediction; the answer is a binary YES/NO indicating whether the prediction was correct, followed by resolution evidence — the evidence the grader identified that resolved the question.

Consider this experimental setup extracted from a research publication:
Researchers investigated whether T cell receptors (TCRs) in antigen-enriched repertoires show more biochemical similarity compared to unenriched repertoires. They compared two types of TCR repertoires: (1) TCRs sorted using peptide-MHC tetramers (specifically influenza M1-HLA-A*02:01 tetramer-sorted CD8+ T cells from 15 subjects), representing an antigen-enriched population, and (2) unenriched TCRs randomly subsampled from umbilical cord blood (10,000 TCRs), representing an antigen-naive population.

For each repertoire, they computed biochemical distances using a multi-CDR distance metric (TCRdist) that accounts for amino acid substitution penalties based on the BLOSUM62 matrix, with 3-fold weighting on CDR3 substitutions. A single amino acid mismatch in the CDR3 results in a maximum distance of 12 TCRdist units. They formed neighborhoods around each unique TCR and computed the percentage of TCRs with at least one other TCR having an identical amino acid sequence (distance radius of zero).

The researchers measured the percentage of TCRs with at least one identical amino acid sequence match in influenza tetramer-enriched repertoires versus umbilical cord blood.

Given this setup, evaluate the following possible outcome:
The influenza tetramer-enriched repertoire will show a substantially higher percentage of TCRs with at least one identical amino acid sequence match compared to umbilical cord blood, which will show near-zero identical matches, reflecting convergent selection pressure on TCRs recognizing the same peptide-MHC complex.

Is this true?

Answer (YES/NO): YES